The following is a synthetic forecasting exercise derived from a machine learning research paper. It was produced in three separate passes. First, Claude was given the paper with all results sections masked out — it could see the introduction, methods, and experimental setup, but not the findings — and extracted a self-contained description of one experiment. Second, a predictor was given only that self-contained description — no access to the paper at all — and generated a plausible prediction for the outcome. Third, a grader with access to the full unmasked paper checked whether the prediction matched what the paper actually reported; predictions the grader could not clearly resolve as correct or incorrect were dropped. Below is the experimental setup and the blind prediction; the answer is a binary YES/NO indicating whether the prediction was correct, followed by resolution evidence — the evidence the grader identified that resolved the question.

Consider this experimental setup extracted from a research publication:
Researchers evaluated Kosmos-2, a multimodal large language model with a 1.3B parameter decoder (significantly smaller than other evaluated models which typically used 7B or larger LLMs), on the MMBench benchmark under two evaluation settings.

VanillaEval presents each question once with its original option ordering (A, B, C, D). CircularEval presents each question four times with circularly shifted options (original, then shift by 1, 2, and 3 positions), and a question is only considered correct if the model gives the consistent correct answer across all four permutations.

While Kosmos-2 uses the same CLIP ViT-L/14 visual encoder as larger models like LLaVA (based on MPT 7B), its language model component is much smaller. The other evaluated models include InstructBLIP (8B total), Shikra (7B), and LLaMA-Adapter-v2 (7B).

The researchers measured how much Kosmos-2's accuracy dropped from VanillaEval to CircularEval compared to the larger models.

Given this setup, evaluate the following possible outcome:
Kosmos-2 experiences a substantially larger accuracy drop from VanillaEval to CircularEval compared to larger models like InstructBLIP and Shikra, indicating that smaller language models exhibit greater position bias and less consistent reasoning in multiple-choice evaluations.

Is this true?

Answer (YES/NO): NO